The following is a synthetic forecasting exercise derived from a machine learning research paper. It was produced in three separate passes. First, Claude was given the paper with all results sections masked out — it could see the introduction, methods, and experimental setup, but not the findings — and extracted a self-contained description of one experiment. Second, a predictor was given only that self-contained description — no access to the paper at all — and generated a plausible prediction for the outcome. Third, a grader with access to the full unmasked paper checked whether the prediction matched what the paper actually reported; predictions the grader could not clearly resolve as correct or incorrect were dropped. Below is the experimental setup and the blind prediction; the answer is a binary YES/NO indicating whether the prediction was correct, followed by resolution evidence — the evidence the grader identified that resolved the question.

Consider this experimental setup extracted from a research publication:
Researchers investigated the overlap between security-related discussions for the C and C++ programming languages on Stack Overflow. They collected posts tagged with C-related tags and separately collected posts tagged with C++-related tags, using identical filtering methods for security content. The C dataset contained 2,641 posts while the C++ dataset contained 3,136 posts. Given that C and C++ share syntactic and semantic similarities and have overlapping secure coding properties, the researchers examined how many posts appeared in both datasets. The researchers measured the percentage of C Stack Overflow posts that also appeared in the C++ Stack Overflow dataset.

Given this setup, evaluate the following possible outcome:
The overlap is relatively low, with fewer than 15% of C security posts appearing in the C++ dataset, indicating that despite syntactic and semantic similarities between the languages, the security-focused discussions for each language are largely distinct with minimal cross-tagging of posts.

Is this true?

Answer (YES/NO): YES